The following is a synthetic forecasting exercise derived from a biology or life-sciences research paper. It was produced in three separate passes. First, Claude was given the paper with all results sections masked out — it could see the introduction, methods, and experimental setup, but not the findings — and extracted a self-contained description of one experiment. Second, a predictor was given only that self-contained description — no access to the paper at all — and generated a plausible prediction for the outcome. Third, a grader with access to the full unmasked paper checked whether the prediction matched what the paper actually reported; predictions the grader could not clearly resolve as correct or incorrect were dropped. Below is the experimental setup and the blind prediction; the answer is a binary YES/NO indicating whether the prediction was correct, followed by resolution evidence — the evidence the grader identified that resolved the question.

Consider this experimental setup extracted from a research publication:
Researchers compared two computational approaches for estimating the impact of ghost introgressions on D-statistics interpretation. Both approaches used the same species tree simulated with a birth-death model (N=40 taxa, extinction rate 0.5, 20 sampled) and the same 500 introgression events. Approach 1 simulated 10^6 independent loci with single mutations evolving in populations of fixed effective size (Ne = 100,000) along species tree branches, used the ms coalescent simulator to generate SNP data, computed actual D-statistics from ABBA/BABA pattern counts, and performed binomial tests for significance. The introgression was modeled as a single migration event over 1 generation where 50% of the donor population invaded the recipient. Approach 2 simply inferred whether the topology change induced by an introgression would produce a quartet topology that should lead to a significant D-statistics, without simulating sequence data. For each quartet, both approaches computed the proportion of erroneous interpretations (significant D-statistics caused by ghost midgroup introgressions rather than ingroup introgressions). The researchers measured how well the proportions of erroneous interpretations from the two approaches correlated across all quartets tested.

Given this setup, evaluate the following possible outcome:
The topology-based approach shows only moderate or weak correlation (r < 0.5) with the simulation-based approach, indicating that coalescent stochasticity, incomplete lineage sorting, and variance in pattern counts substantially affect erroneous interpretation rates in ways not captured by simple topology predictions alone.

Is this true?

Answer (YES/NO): NO